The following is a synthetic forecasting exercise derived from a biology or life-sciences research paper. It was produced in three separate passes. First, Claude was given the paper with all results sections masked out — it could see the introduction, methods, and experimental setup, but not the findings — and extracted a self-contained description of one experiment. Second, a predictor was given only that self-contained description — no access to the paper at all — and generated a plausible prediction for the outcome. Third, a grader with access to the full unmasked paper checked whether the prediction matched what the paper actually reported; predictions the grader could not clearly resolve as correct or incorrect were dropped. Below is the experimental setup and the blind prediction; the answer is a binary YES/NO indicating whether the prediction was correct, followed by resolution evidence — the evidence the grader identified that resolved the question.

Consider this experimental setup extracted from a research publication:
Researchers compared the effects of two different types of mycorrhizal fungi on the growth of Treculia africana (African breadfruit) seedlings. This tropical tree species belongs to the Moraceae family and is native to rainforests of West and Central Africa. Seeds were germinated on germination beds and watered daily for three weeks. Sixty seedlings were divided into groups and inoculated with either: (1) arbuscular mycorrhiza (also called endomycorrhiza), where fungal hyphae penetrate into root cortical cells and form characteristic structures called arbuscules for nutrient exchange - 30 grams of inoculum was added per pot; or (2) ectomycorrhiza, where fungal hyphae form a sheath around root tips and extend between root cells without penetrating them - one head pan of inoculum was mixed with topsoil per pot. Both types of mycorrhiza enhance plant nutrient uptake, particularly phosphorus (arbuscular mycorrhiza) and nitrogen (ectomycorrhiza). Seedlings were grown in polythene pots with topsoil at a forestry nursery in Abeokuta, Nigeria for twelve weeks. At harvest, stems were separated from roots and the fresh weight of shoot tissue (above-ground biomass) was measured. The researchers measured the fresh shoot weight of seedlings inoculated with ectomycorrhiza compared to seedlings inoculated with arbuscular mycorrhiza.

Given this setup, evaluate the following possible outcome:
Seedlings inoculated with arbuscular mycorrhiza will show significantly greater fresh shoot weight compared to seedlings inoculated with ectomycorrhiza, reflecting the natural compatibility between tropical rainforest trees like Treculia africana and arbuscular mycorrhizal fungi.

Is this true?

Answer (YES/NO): NO